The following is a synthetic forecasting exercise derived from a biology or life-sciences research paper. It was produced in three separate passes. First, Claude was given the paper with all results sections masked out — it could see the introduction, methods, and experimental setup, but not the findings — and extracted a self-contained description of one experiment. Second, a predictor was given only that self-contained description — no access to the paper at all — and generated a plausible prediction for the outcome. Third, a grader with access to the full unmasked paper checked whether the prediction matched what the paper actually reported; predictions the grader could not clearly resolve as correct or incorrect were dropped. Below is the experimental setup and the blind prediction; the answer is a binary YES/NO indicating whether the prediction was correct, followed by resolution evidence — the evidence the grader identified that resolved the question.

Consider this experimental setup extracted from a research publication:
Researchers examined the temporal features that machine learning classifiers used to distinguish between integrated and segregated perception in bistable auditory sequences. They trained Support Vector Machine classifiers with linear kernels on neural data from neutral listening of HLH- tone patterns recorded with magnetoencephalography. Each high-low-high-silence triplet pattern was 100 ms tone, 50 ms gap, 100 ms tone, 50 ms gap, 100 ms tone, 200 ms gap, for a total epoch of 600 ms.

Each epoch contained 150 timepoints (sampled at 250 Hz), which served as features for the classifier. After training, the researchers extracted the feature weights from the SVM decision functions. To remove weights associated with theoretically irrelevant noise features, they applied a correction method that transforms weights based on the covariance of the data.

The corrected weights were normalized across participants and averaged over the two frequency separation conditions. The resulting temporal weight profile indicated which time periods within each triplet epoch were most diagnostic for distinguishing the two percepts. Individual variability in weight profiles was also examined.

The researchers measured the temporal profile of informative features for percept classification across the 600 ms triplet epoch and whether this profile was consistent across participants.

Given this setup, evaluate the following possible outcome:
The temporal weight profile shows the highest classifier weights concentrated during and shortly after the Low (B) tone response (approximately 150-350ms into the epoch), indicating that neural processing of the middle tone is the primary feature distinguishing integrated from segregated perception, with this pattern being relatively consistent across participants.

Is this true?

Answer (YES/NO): NO